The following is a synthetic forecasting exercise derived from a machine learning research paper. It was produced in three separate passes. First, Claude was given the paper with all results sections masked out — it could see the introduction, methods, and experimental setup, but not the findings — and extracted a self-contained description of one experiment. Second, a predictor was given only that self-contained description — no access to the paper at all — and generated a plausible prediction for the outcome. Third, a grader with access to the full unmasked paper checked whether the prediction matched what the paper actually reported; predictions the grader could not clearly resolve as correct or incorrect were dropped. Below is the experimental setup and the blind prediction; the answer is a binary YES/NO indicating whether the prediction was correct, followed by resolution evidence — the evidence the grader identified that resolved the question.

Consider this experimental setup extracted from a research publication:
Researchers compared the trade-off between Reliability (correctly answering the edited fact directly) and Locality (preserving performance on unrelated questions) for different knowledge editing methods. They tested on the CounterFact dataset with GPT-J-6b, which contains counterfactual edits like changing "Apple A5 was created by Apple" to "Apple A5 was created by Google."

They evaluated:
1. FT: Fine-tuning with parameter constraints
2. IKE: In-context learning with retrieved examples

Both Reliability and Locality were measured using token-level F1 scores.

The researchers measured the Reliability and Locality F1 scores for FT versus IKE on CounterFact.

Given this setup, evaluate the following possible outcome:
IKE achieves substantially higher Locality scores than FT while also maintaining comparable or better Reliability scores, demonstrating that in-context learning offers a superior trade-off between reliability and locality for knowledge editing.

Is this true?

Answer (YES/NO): NO